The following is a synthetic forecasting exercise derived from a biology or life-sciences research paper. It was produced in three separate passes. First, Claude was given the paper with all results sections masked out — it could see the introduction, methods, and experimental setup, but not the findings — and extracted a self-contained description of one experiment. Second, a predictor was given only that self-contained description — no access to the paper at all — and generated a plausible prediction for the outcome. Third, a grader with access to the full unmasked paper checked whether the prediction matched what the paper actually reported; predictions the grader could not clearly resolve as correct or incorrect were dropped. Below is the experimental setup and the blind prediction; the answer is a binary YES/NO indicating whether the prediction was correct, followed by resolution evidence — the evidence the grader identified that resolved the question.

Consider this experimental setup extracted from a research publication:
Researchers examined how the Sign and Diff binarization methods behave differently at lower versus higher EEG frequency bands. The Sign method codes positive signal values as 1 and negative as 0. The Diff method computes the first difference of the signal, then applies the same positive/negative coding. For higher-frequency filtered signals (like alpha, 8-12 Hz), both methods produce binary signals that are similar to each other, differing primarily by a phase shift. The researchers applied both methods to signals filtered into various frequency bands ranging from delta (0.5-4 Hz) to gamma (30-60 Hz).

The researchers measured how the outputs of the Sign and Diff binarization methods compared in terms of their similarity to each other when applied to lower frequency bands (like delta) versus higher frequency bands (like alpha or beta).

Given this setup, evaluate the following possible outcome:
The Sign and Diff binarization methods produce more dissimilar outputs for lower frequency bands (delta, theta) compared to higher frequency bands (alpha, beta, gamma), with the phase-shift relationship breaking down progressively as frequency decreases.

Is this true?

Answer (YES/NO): YES